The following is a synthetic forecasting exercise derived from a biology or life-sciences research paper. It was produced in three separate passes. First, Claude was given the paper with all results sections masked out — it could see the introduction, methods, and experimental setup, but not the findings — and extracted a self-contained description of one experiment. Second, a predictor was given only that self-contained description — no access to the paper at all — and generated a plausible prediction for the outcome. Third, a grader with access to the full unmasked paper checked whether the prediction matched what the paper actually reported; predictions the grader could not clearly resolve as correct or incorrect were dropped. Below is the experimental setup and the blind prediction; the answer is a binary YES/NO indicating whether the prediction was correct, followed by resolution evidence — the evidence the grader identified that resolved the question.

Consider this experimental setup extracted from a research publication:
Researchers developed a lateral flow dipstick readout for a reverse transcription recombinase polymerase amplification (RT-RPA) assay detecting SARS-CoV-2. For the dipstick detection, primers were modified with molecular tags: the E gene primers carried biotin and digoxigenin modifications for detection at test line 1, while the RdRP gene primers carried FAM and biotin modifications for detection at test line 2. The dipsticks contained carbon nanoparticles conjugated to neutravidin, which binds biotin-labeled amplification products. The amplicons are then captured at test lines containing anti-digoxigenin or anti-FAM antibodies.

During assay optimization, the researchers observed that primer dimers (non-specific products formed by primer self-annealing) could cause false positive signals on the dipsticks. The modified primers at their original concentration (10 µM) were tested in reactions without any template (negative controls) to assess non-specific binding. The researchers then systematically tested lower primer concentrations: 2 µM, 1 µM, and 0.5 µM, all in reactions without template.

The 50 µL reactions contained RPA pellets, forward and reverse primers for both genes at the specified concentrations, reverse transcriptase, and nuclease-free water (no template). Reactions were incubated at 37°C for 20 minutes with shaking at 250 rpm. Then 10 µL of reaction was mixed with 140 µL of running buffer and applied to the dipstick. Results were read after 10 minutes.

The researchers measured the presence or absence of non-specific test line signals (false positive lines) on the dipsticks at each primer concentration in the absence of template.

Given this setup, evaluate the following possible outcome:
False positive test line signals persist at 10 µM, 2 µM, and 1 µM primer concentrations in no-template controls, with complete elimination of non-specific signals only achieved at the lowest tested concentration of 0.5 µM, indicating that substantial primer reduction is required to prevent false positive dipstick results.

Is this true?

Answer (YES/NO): NO